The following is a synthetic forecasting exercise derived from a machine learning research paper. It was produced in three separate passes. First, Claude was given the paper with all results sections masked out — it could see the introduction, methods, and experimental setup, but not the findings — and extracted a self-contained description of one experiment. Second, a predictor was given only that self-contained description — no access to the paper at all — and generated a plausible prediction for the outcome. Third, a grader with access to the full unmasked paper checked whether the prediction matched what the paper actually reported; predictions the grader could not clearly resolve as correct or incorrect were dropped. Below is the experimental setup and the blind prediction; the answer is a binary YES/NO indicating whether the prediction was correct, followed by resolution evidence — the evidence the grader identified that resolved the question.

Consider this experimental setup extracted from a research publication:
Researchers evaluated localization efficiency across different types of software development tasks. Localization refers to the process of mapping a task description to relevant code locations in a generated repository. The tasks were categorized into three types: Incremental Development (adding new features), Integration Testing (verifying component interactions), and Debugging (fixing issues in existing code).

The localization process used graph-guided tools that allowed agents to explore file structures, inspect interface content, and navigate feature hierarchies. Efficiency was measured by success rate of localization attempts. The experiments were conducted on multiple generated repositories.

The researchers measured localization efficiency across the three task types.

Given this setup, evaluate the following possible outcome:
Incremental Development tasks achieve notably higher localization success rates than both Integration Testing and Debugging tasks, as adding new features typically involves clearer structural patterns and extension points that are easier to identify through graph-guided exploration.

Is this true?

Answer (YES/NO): NO